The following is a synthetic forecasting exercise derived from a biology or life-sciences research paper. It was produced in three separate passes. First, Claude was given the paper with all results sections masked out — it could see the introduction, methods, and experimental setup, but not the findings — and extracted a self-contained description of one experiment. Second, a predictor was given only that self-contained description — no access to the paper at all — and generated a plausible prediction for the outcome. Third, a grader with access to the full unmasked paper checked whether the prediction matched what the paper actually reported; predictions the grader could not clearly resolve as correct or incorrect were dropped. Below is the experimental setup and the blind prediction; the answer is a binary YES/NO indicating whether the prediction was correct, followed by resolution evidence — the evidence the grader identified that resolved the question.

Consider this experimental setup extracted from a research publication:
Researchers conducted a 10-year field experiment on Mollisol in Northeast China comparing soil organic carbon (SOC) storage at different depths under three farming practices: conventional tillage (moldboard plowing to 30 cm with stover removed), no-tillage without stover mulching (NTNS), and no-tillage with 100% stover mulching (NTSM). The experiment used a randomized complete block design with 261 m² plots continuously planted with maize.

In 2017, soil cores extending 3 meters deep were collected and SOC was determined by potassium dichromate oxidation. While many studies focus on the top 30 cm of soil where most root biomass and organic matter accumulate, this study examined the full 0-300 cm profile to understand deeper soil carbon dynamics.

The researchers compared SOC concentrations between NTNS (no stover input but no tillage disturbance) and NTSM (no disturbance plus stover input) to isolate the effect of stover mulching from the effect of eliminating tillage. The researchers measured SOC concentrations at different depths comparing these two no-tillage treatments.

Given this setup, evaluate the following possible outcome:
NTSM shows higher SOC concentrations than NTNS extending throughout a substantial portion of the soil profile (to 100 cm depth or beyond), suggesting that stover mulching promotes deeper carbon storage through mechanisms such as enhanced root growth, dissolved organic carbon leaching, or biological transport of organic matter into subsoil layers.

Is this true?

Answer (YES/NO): NO